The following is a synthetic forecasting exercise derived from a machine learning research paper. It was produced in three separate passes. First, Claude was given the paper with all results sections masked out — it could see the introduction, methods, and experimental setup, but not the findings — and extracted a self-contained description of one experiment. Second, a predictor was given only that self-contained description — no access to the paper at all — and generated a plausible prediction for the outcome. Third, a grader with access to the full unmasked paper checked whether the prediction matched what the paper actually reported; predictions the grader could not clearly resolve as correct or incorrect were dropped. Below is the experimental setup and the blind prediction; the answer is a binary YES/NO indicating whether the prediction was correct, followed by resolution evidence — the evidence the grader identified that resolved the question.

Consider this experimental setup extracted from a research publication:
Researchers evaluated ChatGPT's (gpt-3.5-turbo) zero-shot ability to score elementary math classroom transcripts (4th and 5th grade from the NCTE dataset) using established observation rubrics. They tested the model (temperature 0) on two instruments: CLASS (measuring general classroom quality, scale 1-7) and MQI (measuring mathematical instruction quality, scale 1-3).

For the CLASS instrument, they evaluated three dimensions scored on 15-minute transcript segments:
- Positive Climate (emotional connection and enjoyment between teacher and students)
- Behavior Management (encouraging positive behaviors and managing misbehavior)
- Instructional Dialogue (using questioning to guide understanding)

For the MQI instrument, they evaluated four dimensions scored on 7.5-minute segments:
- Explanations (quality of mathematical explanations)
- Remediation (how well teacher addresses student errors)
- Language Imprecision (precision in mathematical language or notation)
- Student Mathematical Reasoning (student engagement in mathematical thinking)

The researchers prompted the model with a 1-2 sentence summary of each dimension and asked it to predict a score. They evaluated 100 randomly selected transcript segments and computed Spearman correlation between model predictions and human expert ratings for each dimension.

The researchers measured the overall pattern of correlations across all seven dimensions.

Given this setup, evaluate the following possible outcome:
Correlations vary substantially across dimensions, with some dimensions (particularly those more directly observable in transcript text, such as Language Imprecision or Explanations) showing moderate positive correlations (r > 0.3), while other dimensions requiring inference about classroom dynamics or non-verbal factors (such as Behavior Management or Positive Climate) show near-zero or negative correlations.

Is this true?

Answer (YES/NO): NO